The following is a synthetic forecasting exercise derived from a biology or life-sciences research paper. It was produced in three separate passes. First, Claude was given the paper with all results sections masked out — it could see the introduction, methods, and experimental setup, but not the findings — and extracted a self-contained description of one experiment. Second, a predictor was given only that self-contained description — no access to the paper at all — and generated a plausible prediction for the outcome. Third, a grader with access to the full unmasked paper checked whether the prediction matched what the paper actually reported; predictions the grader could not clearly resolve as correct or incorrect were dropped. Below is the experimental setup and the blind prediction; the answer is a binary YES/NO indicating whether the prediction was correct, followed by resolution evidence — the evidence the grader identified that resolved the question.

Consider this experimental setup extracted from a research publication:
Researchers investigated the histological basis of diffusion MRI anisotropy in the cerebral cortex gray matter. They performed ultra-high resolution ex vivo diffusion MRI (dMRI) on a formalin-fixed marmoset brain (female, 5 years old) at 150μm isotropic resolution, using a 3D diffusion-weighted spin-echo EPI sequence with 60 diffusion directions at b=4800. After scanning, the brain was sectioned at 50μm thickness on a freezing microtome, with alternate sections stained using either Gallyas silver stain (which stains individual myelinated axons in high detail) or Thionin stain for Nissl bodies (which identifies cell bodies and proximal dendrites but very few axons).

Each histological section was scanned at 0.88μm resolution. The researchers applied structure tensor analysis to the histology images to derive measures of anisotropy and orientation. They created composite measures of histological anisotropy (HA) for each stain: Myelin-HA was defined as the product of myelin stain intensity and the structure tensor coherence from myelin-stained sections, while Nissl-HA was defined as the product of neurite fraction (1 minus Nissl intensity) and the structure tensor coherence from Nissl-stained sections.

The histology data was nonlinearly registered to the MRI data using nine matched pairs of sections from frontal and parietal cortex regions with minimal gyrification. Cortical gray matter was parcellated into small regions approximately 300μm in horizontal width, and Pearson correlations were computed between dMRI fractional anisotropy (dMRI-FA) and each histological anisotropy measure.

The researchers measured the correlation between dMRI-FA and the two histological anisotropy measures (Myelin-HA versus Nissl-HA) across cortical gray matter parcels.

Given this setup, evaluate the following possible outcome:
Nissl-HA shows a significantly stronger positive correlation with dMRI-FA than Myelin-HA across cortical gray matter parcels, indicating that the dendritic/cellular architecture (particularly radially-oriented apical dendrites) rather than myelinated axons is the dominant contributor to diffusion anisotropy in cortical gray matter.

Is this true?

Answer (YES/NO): YES